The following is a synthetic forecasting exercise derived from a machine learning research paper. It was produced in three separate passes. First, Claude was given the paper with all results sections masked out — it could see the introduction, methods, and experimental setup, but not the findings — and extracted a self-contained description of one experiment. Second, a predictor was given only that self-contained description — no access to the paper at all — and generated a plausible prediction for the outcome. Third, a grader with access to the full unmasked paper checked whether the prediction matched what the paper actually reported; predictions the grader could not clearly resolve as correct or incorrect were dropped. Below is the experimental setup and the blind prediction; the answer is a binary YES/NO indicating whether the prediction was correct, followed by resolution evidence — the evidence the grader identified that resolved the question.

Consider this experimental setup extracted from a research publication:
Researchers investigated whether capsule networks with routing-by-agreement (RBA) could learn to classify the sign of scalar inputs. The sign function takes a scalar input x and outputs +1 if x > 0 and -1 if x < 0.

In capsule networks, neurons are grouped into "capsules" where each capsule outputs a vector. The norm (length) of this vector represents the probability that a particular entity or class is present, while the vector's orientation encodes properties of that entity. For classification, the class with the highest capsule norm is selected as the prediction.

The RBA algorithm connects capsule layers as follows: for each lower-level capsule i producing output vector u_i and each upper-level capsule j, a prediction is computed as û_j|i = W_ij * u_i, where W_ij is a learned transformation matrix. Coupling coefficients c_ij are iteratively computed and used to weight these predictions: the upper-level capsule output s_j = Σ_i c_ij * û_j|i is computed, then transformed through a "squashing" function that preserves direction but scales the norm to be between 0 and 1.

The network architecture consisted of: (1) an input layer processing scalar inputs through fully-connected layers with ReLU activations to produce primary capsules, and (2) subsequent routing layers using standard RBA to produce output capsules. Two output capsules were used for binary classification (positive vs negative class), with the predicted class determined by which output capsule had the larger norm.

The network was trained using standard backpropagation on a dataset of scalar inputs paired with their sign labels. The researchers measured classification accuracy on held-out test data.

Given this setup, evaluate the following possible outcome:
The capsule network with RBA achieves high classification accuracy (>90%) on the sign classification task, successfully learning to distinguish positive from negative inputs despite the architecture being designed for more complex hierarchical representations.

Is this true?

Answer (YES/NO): NO